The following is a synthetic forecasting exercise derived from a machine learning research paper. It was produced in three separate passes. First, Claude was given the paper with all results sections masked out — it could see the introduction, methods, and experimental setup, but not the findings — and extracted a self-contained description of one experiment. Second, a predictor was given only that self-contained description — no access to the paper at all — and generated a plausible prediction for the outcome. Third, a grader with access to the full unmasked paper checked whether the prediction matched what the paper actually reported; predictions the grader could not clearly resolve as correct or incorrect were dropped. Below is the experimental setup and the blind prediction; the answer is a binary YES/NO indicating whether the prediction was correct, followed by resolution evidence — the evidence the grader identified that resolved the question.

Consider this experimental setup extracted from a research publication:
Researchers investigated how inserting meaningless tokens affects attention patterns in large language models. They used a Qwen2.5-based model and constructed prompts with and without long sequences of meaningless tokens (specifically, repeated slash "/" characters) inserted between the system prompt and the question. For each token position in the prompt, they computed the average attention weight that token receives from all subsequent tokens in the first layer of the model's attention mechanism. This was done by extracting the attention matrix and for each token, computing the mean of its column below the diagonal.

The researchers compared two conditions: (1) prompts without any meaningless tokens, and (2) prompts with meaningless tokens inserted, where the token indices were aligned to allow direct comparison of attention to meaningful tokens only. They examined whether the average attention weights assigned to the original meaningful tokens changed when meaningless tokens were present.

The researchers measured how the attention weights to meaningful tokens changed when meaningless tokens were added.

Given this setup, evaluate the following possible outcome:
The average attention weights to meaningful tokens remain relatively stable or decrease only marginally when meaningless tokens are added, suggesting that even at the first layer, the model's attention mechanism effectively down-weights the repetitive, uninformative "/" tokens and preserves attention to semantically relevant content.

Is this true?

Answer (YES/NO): NO